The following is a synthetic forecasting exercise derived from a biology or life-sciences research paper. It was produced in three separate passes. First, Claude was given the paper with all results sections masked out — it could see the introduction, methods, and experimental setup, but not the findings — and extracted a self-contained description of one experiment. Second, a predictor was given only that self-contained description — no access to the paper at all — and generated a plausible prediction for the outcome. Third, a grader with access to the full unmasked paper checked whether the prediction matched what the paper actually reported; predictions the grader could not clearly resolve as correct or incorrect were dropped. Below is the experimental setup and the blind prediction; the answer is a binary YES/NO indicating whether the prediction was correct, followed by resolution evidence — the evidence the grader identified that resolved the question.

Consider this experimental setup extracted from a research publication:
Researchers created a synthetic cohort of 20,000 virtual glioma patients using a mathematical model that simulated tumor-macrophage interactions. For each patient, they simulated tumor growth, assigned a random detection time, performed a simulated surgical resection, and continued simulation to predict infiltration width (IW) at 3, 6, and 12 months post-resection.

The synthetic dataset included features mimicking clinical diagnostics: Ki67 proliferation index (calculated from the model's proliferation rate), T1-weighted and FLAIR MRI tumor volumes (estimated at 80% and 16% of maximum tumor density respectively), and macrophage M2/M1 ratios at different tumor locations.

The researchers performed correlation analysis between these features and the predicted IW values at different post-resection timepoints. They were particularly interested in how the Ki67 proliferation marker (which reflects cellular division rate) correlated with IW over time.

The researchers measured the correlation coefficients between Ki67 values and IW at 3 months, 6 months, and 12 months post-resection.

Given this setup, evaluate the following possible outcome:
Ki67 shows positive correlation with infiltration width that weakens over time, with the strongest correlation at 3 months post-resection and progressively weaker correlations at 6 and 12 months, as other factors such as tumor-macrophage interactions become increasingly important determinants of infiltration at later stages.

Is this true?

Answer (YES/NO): NO